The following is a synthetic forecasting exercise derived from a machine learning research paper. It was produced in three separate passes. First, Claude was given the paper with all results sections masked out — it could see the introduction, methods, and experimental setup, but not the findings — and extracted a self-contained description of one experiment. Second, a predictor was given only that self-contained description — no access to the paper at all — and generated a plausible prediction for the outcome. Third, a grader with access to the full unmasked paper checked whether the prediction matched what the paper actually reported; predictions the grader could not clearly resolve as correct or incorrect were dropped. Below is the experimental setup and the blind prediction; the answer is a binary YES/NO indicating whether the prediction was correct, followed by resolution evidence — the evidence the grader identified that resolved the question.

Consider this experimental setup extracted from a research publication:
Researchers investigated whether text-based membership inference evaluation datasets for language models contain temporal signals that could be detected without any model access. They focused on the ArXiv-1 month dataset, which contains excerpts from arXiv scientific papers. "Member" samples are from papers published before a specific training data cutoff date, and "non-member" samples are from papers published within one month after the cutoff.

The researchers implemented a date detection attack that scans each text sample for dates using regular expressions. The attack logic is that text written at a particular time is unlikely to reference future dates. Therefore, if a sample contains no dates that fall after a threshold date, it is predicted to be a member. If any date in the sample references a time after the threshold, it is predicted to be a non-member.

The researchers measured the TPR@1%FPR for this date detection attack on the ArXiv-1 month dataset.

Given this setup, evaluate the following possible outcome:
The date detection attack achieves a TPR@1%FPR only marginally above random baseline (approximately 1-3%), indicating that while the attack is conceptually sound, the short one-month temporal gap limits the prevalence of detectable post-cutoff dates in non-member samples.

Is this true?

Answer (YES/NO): NO